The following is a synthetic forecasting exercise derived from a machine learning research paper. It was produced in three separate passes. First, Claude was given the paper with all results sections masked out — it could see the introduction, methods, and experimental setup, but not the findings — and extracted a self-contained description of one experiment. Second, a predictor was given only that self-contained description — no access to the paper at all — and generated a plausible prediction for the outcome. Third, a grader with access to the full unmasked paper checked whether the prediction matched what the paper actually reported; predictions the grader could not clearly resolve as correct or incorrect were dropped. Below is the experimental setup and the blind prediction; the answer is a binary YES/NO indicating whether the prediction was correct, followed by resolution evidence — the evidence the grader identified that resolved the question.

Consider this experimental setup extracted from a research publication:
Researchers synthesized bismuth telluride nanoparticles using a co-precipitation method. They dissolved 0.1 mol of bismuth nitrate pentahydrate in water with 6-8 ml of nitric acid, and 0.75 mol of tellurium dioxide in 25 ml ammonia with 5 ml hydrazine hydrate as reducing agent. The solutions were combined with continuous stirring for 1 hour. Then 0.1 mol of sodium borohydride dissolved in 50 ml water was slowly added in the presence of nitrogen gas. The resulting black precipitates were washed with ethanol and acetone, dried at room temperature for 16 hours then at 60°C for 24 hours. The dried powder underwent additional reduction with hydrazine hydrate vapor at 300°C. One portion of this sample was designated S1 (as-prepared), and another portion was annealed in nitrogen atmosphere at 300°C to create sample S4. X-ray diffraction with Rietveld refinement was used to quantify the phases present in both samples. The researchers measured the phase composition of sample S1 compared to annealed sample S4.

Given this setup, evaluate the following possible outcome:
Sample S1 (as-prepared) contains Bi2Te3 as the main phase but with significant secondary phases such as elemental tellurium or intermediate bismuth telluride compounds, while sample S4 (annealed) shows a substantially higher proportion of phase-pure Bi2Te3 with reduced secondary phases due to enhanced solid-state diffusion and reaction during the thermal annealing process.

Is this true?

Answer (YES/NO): NO